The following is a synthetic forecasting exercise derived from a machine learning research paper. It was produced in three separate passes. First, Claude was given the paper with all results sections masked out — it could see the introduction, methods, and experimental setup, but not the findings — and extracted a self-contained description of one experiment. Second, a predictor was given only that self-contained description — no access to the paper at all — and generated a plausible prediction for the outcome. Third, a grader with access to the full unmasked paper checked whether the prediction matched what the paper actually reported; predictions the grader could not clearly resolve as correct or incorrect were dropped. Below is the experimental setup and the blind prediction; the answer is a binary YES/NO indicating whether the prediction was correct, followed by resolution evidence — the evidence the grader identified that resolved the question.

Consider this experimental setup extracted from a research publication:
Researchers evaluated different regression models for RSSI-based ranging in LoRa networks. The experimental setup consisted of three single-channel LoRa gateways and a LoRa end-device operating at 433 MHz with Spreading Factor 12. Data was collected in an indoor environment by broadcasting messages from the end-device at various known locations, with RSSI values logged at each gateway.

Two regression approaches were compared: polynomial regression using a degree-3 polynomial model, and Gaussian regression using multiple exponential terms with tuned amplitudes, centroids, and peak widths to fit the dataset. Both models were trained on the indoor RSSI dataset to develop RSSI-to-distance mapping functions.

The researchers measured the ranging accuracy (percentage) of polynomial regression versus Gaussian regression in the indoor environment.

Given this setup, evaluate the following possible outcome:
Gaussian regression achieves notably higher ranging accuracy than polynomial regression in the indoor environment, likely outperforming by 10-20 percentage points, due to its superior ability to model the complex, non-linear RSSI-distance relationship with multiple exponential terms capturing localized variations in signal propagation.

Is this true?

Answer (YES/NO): NO